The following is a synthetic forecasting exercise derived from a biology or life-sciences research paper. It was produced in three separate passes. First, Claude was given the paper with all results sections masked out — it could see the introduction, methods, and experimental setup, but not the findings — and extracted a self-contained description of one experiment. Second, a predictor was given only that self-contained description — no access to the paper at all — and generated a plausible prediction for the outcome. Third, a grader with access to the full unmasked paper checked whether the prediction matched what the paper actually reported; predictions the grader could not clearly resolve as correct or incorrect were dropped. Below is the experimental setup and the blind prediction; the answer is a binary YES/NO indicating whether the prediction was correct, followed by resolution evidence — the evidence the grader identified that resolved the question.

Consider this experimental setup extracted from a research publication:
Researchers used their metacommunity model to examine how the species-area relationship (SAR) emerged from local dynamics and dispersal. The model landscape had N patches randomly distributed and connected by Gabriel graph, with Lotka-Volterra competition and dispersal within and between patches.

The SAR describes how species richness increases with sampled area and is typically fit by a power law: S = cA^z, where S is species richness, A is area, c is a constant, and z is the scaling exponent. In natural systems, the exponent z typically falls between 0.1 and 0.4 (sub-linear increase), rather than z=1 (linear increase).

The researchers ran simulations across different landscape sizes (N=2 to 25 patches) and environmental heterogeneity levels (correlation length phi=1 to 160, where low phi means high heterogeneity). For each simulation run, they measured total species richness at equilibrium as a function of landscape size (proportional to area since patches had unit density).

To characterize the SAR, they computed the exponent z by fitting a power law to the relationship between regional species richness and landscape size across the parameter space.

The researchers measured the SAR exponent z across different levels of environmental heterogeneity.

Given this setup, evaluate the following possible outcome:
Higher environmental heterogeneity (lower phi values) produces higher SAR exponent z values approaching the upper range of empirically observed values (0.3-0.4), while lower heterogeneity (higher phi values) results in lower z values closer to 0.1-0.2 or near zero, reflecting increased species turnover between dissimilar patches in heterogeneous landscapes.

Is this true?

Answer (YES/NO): NO